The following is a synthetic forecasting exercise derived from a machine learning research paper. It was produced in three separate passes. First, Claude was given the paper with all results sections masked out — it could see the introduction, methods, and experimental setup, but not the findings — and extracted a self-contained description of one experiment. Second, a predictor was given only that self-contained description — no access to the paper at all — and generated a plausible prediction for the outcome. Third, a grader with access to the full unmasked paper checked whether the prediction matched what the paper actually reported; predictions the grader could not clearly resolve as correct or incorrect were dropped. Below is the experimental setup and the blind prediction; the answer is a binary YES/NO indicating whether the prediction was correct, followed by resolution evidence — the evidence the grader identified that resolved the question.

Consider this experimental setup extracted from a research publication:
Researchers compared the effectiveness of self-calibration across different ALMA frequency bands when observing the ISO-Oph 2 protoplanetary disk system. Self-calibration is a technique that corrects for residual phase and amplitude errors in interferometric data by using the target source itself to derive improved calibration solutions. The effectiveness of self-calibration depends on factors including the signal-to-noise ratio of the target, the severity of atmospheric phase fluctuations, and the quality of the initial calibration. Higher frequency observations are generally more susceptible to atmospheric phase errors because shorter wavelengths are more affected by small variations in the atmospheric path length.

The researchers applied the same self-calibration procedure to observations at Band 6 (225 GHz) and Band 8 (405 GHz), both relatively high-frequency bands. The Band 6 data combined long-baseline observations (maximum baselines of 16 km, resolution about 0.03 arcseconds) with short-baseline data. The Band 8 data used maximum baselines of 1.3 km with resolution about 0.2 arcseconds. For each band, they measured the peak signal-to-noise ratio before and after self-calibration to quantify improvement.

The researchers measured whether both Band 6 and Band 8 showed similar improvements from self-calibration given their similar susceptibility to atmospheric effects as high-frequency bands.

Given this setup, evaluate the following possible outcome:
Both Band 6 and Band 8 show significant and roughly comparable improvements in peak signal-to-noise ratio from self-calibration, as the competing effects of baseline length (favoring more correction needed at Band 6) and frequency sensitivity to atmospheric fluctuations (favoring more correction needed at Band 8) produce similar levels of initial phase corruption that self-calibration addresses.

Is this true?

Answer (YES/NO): NO